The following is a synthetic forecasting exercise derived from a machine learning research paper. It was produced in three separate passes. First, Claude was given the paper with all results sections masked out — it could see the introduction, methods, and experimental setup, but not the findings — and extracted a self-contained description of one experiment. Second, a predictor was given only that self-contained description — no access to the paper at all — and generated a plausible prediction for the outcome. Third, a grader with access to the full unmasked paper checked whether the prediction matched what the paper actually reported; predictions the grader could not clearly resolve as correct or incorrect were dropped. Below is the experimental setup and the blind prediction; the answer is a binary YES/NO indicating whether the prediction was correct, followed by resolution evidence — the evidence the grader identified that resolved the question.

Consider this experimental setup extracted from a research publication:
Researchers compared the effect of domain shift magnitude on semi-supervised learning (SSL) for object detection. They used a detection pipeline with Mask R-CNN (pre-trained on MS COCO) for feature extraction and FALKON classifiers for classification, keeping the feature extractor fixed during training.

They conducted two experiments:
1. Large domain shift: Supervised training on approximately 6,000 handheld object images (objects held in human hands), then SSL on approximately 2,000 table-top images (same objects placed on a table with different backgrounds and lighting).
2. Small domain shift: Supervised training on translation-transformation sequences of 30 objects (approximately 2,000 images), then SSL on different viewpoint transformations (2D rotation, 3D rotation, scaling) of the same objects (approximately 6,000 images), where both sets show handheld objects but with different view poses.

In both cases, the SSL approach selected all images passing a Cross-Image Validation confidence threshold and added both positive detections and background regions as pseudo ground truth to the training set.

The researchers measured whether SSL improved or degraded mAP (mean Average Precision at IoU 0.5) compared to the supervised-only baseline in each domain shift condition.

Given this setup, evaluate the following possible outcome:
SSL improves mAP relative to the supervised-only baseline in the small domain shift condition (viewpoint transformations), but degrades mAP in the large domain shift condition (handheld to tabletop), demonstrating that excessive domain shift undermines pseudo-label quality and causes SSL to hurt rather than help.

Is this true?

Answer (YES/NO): YES